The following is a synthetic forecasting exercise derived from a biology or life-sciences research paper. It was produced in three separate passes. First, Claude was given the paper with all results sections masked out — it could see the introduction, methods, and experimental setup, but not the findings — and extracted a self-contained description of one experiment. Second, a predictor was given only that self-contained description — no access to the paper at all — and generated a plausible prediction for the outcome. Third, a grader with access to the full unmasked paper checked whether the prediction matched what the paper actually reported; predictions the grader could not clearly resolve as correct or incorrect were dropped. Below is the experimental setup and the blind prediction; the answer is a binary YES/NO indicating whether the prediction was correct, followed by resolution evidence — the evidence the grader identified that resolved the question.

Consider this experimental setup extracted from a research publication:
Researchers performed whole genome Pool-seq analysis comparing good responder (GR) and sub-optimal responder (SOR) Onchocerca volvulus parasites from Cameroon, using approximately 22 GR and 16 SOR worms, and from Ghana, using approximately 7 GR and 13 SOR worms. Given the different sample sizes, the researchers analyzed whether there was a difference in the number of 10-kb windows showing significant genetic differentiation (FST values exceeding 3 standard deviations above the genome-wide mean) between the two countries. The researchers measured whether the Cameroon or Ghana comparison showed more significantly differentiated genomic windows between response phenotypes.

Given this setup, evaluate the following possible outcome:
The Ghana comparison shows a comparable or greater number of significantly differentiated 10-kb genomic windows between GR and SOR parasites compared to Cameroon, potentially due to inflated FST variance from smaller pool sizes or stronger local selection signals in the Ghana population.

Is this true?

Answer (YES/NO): NO